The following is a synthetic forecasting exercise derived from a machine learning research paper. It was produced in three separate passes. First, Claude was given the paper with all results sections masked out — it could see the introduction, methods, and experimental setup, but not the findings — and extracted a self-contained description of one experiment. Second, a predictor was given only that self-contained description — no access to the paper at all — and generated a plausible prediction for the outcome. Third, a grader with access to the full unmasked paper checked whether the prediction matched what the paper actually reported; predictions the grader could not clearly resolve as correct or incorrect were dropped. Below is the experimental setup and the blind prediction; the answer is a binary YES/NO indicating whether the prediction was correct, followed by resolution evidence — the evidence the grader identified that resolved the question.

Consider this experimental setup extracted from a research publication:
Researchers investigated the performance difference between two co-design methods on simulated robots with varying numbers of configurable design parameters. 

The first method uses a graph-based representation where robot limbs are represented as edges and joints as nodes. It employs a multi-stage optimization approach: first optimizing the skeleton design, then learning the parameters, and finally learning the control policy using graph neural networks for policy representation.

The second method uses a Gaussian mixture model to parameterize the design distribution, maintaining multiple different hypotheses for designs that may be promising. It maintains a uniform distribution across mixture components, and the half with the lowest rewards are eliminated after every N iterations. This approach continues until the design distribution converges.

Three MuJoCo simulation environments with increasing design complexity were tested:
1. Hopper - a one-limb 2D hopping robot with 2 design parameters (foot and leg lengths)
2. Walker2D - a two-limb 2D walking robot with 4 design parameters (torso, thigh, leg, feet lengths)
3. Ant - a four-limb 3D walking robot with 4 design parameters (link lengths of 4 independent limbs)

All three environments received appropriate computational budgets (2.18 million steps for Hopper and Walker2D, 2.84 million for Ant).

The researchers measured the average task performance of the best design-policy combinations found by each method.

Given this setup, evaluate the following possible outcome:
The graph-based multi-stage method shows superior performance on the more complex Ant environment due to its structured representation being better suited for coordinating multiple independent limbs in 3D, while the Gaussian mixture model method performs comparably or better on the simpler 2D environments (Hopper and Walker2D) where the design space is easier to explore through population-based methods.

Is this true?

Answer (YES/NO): NO